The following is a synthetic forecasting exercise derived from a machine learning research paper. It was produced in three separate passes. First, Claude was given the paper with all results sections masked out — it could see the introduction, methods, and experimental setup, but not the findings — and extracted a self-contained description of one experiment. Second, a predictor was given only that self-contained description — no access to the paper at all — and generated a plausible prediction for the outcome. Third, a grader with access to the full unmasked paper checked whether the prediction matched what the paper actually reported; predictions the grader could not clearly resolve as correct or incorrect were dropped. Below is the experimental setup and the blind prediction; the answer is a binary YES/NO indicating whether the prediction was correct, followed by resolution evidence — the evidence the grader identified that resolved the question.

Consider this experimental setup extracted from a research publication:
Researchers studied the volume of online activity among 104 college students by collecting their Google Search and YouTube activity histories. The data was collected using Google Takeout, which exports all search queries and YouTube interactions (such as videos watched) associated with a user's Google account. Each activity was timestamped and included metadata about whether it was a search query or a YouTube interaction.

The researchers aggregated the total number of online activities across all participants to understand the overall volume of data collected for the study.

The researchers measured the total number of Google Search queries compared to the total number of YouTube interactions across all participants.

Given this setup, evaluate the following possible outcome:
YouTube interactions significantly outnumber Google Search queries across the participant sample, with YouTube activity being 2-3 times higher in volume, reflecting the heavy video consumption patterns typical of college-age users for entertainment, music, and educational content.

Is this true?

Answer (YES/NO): NO